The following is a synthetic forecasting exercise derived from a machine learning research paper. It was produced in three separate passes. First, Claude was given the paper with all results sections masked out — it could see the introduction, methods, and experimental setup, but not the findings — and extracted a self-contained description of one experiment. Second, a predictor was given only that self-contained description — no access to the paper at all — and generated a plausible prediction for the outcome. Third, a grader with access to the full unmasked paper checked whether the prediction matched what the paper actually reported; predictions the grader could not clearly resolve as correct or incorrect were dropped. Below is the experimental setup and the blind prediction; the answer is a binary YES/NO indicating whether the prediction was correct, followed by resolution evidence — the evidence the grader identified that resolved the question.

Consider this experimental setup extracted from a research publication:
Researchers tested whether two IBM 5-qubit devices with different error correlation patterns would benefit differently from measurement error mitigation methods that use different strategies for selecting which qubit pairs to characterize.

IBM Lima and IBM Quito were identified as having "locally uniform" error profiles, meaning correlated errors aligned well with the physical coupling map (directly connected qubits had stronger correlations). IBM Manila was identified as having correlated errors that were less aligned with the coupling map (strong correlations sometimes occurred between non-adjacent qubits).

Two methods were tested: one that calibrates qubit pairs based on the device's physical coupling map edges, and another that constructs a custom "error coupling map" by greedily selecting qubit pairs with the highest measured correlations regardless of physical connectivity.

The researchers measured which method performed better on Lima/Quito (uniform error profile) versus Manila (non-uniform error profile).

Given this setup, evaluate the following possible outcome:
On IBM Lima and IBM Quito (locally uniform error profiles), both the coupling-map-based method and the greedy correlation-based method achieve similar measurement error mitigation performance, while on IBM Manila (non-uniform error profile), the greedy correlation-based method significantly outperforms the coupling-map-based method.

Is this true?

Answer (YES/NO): NO